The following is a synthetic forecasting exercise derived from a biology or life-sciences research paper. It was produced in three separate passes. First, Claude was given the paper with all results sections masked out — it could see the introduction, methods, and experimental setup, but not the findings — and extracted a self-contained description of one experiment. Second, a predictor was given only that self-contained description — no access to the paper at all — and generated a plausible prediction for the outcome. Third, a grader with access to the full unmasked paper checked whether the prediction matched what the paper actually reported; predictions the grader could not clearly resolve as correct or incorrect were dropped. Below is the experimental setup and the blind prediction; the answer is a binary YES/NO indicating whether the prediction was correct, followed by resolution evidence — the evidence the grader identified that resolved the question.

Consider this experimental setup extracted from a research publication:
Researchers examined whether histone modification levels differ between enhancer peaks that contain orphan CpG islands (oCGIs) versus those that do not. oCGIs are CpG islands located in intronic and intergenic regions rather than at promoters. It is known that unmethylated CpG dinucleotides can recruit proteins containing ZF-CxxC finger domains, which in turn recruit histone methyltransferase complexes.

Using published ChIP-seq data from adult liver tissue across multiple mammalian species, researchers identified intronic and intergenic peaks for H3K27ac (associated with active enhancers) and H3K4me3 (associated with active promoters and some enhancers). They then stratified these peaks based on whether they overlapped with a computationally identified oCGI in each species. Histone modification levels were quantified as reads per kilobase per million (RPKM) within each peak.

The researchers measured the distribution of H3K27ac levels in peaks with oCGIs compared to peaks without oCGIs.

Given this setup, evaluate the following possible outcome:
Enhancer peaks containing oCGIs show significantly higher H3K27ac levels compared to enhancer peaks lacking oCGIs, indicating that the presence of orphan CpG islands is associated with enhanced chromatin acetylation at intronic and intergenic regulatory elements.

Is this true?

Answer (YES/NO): YES